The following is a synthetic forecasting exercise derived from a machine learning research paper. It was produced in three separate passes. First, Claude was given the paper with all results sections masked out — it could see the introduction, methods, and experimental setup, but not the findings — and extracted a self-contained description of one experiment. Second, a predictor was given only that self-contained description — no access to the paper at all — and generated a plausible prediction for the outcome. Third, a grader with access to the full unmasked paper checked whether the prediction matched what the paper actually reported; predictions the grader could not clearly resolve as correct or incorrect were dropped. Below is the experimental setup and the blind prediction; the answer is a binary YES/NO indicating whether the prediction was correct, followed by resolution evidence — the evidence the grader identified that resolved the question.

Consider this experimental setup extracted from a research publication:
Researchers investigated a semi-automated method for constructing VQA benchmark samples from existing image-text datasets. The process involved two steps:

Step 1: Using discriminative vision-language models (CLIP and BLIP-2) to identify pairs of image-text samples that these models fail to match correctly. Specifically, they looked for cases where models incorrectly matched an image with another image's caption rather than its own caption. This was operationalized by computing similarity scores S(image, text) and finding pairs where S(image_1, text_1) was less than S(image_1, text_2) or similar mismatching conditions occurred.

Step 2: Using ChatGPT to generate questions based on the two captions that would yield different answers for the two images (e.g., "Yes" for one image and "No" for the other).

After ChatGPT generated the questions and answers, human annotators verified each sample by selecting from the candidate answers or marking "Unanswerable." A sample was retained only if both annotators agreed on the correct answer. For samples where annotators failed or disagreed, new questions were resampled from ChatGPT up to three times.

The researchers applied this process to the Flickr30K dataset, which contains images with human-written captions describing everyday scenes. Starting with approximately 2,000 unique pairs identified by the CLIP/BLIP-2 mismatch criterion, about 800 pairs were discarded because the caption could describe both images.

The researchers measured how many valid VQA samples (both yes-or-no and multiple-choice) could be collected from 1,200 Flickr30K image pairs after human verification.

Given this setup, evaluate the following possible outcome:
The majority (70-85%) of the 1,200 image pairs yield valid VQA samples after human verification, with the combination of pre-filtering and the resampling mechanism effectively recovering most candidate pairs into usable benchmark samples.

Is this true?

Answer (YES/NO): NO